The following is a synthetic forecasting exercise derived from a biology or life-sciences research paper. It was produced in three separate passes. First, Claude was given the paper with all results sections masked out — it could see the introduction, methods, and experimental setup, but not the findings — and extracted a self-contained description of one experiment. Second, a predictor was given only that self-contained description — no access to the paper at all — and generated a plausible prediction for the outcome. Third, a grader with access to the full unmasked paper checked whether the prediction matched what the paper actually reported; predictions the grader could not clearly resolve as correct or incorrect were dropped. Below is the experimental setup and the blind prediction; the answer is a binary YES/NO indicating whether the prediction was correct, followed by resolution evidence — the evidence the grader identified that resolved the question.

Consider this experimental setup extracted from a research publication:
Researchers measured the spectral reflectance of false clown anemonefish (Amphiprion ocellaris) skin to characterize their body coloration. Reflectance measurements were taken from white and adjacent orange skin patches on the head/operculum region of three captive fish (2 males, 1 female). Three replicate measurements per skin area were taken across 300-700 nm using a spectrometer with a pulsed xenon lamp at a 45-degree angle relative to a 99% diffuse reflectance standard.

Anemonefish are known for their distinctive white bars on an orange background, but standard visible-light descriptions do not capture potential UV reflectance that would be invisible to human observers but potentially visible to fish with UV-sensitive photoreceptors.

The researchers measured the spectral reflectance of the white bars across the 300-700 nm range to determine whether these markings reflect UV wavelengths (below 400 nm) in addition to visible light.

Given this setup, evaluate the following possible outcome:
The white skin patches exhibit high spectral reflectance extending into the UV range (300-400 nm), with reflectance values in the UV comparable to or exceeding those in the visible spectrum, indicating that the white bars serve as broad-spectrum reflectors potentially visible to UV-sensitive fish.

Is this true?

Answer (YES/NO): YES